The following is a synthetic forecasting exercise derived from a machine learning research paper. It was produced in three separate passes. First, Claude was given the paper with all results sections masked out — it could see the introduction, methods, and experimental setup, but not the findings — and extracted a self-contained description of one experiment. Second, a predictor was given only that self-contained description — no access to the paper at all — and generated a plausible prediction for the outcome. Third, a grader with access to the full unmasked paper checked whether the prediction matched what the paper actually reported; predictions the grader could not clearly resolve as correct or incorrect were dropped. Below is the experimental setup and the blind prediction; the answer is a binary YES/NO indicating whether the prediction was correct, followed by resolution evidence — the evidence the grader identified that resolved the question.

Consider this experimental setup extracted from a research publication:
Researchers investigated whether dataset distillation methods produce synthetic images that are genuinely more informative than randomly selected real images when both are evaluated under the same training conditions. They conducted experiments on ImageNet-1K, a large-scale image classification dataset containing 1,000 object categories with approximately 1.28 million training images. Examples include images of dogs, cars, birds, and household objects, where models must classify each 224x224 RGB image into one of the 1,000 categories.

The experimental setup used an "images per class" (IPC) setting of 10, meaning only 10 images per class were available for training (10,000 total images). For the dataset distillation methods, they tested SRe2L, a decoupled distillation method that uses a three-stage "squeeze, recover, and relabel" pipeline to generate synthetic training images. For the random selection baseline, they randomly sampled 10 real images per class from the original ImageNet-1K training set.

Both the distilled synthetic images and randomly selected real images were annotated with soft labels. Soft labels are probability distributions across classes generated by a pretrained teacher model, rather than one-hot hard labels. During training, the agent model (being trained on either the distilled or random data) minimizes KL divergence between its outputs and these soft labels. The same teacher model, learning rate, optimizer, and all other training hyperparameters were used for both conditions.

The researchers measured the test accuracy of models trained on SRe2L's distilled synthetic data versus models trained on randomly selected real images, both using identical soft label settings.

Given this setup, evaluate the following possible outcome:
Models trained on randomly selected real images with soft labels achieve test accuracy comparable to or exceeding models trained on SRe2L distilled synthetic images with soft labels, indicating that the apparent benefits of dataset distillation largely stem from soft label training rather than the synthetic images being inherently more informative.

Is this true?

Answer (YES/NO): YES